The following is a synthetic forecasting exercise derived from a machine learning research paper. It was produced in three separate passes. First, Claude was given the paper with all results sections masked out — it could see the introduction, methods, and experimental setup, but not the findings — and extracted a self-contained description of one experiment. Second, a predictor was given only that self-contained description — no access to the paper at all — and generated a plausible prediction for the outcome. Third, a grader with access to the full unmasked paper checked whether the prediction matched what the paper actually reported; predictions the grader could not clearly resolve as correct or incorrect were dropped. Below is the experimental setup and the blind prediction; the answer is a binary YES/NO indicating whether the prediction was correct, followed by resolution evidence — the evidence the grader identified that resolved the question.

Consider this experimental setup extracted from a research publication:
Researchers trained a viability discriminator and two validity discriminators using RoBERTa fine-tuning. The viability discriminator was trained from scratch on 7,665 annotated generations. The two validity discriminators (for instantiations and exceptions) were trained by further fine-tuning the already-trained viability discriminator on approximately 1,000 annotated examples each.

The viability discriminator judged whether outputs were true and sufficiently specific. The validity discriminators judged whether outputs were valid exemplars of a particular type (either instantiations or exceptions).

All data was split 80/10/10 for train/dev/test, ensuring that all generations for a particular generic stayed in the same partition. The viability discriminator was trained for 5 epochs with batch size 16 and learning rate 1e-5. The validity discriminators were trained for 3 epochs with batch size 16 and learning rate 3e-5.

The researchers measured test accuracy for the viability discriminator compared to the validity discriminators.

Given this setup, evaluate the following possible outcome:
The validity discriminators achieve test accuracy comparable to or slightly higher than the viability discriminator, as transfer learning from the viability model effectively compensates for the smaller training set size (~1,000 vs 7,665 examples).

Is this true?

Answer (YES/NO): YES